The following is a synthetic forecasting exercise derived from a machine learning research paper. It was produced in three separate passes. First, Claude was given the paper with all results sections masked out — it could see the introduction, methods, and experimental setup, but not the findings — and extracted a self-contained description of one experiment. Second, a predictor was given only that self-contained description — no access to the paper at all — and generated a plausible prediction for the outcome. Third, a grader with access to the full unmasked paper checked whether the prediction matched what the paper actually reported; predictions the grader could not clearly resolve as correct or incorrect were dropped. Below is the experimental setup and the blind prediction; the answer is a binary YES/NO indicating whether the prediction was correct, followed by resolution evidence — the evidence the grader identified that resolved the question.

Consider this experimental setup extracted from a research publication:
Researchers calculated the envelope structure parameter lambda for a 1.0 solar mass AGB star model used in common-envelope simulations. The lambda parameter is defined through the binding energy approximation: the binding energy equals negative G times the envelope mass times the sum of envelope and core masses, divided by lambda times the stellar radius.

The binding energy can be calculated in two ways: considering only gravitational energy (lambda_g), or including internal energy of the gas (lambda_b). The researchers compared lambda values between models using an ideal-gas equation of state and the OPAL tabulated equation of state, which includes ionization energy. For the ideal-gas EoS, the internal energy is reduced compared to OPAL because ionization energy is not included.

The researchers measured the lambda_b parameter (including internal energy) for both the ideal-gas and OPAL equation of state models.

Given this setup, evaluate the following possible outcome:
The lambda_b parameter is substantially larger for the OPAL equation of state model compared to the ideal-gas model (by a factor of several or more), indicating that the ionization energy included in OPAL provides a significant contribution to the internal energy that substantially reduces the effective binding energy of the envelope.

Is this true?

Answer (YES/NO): YES